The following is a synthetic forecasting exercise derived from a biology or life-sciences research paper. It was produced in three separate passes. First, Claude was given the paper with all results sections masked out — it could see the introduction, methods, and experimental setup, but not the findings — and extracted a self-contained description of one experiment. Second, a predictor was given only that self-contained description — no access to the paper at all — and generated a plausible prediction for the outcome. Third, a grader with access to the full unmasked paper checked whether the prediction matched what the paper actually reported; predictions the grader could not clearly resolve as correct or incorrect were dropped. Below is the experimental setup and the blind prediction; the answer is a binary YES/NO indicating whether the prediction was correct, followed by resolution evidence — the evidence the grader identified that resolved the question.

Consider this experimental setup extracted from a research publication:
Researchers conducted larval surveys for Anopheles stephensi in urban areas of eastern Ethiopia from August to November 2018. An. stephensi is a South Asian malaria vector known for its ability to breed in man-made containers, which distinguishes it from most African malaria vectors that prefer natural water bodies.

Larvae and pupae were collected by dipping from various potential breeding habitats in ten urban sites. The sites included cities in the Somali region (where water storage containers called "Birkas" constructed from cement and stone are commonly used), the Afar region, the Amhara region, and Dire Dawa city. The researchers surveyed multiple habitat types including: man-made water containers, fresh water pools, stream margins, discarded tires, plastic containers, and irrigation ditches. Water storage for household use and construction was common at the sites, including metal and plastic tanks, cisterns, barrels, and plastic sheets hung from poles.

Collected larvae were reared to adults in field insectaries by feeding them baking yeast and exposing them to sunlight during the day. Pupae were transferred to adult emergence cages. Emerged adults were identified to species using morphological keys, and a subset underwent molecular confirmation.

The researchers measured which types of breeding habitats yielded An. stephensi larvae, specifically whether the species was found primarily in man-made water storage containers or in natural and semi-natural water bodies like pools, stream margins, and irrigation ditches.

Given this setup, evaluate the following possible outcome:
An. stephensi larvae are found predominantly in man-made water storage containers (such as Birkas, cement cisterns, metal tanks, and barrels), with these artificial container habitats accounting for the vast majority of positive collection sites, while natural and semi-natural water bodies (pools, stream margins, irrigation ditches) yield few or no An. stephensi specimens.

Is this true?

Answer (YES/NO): YES